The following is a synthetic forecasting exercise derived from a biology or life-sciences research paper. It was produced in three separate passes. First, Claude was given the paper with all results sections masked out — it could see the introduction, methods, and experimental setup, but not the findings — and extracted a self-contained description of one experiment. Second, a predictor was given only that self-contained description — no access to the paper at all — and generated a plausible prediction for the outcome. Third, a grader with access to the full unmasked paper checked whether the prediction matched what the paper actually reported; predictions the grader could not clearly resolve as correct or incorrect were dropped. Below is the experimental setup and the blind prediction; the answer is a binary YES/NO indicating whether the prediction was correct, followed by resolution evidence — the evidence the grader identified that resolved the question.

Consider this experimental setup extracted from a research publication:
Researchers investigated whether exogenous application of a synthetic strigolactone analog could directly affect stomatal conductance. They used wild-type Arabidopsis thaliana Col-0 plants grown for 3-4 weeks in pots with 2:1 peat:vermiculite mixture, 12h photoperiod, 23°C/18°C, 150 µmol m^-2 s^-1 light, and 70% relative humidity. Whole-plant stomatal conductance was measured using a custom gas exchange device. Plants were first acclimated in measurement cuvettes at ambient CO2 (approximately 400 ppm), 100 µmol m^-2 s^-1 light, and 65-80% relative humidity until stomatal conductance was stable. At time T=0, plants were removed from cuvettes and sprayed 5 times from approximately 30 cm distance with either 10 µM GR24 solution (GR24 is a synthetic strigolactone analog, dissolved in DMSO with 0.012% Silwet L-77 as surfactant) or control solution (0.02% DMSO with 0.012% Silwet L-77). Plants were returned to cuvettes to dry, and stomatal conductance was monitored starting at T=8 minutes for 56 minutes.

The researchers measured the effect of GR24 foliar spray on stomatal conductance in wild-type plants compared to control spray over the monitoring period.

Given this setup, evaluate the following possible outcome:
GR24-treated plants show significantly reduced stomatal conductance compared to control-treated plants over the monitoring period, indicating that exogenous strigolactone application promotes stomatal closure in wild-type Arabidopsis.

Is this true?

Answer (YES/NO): NO